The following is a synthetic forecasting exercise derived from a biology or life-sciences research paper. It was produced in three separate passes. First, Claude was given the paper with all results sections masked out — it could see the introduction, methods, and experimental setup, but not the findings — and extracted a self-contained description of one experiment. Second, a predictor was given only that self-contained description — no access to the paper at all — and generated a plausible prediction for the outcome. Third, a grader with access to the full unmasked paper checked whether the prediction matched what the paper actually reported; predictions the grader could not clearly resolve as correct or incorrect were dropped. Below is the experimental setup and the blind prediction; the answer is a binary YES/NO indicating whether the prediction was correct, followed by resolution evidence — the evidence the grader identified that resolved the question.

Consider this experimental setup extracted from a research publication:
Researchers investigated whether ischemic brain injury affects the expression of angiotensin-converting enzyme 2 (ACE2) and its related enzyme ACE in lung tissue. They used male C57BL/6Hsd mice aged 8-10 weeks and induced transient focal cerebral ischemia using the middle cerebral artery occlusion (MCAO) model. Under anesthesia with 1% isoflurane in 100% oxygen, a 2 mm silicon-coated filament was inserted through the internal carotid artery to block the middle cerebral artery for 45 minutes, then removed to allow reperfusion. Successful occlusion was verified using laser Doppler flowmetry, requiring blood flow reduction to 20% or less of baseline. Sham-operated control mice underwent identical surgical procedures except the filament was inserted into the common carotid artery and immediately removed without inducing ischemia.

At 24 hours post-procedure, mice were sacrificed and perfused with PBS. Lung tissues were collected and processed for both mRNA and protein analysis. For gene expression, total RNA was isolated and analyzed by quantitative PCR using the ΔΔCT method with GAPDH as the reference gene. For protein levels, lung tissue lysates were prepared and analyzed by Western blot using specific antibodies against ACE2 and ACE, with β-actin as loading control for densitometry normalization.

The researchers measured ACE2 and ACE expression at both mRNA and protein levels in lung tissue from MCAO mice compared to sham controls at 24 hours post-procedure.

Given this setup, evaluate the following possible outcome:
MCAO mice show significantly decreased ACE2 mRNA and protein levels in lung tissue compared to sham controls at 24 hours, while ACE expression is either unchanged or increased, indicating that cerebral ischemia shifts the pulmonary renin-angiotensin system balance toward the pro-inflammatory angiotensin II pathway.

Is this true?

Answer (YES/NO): NO